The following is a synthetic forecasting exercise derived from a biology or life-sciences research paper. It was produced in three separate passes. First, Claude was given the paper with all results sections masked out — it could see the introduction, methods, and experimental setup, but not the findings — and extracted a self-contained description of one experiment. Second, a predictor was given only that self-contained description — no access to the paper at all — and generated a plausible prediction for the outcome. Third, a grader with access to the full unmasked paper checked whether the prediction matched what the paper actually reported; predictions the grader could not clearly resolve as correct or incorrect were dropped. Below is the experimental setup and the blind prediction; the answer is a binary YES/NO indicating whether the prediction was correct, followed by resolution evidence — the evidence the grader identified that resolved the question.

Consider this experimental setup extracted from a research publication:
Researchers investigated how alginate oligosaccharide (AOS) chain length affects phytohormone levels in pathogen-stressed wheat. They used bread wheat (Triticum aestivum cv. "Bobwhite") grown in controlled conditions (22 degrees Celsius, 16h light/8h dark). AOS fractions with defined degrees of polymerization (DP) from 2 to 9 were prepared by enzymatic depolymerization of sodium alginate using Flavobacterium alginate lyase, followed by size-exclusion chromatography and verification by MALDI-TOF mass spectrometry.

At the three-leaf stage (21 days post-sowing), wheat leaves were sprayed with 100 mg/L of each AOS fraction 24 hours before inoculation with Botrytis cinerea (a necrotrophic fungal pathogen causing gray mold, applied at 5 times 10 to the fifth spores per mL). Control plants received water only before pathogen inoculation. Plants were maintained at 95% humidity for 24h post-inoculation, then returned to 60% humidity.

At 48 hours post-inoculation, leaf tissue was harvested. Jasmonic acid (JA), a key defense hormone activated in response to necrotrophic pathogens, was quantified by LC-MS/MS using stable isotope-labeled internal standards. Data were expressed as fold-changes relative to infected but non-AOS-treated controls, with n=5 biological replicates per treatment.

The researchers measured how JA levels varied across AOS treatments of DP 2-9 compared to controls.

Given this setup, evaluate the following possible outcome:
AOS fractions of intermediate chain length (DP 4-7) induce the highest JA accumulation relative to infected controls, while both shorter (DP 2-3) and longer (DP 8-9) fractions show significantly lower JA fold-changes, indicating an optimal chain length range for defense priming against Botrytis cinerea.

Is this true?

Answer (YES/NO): YES